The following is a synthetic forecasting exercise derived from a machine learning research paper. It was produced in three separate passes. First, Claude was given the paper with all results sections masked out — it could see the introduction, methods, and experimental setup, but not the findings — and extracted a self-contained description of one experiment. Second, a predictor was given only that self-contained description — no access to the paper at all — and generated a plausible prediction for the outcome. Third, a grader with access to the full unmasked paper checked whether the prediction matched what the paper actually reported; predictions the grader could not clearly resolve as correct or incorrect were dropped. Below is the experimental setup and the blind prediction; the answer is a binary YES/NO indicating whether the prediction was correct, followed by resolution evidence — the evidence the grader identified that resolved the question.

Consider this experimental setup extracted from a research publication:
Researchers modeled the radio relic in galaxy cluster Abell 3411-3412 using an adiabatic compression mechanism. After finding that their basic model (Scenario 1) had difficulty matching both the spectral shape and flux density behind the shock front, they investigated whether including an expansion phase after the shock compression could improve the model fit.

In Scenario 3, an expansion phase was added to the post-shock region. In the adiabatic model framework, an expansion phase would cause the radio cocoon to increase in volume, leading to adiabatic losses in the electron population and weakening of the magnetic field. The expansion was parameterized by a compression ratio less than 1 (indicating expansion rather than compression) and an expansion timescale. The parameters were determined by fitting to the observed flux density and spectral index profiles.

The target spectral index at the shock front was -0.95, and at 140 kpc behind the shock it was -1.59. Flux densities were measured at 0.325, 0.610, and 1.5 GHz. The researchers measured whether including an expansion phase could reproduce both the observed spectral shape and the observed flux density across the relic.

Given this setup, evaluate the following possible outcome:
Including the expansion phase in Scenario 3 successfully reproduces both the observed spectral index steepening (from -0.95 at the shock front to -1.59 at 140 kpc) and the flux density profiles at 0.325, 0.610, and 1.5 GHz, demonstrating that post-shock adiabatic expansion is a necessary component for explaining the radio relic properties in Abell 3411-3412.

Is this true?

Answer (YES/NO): NO